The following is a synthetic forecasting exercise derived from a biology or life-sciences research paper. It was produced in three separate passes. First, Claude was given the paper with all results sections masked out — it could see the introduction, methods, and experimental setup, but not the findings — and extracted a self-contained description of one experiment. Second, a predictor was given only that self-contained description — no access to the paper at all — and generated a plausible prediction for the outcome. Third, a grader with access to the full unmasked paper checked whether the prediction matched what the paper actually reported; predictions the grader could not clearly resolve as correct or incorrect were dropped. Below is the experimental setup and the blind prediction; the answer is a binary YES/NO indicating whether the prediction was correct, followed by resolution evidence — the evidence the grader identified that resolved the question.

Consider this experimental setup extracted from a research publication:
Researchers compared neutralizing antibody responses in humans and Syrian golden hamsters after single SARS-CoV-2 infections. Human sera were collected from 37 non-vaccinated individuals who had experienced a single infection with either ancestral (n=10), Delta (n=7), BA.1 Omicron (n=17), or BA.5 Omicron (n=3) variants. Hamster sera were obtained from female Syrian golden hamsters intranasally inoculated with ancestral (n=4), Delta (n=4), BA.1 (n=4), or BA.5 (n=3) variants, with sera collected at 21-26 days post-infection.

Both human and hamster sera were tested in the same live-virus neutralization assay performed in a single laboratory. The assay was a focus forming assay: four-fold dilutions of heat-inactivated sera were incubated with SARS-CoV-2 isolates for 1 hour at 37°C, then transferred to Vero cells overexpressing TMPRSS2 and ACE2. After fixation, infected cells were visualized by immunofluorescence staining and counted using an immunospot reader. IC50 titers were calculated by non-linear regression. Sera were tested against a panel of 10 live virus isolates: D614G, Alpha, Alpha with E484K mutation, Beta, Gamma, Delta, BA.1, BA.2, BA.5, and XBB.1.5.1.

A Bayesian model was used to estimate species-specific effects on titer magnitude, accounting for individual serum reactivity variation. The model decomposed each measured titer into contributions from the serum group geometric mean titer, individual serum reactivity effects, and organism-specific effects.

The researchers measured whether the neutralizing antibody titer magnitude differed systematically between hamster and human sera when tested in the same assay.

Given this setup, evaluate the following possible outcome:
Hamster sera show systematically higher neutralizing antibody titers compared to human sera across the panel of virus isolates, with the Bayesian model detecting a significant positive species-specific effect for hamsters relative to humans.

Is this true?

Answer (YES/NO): YES